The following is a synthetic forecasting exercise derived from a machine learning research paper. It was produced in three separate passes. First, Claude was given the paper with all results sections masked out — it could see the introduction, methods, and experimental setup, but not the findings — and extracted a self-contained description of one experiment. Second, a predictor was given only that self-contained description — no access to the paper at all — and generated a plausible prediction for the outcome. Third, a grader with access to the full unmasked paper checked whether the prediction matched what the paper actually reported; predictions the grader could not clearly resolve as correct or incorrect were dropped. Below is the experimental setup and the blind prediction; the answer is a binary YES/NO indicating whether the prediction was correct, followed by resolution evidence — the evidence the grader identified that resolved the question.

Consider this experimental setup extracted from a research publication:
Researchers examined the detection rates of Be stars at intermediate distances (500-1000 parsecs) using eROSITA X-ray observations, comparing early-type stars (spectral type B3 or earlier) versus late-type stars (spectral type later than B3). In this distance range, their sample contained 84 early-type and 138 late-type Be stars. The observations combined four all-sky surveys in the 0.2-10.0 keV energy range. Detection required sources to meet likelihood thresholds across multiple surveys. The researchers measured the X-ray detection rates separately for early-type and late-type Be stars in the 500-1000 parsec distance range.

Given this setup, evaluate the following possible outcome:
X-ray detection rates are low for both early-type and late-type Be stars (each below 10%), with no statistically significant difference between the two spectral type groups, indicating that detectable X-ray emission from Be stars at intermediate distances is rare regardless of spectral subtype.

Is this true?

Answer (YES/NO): NO